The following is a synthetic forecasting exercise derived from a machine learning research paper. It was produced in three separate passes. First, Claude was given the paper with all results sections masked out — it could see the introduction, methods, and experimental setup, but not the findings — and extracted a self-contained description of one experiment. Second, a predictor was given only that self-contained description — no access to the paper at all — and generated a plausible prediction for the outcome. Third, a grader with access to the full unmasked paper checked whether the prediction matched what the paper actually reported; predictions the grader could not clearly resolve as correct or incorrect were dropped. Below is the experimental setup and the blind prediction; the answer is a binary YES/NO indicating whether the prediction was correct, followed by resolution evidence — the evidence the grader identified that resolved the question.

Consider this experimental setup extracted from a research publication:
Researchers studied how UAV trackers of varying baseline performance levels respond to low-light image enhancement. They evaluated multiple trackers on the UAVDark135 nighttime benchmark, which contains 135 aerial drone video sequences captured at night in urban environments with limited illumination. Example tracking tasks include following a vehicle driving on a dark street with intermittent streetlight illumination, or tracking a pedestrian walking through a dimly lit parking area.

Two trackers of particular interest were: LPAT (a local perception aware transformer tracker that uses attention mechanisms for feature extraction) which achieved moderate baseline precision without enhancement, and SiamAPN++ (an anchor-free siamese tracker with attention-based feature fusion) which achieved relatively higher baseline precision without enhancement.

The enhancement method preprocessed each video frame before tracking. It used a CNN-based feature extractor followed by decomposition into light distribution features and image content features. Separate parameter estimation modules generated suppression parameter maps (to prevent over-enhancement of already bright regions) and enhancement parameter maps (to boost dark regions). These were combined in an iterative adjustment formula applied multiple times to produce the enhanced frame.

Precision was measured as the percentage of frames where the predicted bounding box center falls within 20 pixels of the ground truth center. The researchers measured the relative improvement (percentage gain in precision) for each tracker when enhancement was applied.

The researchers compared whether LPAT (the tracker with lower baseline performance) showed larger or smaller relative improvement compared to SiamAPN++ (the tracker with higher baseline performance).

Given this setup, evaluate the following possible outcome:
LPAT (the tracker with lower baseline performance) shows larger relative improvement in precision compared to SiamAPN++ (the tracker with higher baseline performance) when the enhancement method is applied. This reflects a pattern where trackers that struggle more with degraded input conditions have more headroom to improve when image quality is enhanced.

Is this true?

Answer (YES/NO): YES